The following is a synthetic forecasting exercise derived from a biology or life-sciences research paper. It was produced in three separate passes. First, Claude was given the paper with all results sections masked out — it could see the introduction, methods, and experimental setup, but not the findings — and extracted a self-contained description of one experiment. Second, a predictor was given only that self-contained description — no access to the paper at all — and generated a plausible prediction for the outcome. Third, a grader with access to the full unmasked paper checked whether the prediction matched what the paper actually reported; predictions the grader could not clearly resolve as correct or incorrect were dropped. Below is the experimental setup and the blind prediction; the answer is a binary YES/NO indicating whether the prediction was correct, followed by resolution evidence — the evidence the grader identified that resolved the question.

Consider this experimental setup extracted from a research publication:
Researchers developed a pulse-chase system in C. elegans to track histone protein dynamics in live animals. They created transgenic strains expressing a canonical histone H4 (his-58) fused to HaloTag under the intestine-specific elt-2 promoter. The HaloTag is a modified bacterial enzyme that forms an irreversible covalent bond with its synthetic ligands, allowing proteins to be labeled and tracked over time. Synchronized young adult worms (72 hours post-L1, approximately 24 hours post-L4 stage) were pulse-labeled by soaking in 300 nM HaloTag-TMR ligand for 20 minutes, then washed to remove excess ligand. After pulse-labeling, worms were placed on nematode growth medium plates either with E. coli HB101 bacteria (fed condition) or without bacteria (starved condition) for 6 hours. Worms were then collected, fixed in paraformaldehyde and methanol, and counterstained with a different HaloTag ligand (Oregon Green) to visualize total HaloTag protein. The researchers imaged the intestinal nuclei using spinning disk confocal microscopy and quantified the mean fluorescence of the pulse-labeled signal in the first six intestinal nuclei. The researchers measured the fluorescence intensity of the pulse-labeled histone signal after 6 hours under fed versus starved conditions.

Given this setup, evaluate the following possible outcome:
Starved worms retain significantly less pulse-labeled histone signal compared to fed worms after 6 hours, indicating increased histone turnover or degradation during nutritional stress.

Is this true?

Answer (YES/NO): NO